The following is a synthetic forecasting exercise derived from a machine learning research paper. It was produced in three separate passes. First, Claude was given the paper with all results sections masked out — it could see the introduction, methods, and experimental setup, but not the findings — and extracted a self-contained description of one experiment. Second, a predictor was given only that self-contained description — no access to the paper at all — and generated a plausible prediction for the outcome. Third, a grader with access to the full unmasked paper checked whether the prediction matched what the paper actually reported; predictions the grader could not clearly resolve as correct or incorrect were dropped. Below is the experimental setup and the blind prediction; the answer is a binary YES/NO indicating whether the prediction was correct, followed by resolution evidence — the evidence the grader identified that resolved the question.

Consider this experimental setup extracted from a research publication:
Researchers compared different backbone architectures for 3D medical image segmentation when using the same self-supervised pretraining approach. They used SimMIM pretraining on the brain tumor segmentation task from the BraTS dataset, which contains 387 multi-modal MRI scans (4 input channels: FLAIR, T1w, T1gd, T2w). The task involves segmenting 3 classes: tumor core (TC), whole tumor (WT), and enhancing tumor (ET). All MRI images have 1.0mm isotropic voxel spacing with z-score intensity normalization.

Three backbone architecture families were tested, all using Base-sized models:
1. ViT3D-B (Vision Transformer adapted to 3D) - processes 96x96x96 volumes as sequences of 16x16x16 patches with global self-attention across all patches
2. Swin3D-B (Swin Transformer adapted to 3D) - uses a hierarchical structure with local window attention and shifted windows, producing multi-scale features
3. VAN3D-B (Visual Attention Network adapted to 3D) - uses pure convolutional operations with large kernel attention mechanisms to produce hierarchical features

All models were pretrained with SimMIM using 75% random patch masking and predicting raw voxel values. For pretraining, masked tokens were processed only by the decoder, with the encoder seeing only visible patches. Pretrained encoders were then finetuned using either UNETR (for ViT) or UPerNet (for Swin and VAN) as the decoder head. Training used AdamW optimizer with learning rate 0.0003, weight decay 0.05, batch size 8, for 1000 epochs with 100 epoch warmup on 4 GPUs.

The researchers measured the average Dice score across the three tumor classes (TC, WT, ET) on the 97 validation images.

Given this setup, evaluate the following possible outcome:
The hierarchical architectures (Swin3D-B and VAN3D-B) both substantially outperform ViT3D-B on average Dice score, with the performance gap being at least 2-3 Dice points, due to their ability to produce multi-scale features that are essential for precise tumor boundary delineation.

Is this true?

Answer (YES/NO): NO